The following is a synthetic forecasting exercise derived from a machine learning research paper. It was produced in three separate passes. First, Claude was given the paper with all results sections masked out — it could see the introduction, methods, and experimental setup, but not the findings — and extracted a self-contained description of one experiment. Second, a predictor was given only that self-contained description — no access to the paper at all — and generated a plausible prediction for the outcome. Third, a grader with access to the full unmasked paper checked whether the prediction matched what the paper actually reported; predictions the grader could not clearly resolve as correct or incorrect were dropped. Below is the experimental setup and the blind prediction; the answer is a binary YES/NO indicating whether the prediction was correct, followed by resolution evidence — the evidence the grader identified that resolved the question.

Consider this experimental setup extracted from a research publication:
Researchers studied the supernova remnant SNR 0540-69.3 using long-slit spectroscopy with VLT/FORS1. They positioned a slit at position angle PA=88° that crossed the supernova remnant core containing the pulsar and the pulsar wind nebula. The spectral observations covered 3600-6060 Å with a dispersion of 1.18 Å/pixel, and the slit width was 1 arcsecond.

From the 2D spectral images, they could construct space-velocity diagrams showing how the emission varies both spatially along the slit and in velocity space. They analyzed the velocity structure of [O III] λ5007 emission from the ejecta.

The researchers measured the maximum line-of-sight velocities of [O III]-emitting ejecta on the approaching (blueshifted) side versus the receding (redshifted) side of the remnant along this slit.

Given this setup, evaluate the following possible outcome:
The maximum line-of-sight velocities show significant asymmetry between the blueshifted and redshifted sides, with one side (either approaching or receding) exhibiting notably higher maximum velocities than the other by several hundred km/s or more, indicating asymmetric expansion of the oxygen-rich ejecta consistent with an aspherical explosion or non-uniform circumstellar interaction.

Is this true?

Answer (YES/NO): NO